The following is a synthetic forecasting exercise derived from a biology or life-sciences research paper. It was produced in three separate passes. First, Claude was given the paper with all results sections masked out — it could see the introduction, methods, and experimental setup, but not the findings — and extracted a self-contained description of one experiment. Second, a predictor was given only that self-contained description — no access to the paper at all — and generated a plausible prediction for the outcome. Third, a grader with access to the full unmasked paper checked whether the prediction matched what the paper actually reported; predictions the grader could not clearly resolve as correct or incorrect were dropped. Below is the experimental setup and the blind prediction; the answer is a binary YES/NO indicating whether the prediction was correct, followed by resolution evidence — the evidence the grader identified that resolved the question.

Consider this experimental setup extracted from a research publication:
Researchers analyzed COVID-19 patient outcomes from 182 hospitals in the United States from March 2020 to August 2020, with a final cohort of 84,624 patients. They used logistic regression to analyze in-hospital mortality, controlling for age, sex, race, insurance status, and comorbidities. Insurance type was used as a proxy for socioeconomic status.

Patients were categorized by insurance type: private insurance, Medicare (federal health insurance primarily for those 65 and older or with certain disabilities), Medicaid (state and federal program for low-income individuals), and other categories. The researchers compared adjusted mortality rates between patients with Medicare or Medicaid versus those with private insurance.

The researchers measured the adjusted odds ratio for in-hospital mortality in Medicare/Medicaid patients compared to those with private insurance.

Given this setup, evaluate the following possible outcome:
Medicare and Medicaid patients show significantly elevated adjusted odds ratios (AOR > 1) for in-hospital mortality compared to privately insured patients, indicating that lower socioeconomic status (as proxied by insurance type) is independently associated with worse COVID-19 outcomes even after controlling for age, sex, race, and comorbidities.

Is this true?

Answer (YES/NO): NO